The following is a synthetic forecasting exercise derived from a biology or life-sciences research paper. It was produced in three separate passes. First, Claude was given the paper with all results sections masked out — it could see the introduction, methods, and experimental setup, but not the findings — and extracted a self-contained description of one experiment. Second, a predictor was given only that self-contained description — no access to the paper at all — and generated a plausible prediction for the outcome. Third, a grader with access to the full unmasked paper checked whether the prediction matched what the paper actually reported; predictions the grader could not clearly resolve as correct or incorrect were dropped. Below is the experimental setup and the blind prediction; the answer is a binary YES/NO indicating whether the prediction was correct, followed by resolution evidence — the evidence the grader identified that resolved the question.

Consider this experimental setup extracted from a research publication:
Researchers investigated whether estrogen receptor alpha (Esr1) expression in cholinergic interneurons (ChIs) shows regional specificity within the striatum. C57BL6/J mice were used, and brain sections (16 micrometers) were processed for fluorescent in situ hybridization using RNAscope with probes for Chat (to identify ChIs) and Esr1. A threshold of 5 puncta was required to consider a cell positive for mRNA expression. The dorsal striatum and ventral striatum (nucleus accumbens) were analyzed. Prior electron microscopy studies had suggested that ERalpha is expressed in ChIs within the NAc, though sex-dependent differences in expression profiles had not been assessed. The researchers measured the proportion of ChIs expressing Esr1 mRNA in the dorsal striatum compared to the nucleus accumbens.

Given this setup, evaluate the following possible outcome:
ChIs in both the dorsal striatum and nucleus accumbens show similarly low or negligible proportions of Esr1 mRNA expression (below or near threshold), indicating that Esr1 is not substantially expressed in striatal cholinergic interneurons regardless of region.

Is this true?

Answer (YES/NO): NO